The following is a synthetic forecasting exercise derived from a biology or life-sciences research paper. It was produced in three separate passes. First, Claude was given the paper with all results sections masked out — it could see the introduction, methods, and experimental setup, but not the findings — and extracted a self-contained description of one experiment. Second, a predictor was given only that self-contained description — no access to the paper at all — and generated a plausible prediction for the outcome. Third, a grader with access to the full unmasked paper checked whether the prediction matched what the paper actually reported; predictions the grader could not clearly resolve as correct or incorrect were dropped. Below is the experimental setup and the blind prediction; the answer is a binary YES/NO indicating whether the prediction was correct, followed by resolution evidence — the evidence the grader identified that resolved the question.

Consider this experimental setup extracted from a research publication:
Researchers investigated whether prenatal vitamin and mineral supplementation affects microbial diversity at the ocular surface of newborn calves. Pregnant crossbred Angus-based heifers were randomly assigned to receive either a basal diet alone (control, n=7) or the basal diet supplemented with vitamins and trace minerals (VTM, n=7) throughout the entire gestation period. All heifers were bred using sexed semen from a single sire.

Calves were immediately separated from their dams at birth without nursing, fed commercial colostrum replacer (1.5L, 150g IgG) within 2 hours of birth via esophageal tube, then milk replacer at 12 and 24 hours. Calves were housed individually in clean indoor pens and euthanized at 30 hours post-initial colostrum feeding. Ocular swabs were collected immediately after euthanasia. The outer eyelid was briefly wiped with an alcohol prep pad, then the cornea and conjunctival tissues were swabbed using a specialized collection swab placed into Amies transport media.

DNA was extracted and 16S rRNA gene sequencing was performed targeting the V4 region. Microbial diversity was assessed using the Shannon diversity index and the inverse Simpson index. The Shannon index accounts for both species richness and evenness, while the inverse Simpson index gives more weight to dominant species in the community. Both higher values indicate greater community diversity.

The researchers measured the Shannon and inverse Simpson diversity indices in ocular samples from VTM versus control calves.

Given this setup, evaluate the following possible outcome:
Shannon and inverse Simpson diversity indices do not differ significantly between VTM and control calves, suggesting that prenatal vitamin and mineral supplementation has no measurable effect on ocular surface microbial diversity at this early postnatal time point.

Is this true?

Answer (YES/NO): NO